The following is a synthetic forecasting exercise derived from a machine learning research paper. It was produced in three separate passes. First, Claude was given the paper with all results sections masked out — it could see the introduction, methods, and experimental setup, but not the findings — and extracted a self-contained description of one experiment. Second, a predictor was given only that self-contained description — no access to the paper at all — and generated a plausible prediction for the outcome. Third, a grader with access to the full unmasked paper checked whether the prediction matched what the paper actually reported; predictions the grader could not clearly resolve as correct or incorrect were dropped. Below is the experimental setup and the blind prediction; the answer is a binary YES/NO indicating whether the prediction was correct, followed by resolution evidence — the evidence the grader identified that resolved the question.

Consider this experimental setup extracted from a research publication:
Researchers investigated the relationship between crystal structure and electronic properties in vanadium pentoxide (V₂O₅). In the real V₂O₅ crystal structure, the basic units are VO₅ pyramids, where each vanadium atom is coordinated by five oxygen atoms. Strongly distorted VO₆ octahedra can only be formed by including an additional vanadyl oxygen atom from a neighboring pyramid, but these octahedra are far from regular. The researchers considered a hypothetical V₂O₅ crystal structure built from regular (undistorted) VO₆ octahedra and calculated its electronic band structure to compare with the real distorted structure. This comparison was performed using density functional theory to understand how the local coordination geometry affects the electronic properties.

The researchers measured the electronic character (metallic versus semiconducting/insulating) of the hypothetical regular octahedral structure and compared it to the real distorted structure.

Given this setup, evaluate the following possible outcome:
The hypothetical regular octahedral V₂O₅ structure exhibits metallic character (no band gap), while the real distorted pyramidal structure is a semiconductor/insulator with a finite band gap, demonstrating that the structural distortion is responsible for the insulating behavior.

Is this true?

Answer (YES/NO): YES